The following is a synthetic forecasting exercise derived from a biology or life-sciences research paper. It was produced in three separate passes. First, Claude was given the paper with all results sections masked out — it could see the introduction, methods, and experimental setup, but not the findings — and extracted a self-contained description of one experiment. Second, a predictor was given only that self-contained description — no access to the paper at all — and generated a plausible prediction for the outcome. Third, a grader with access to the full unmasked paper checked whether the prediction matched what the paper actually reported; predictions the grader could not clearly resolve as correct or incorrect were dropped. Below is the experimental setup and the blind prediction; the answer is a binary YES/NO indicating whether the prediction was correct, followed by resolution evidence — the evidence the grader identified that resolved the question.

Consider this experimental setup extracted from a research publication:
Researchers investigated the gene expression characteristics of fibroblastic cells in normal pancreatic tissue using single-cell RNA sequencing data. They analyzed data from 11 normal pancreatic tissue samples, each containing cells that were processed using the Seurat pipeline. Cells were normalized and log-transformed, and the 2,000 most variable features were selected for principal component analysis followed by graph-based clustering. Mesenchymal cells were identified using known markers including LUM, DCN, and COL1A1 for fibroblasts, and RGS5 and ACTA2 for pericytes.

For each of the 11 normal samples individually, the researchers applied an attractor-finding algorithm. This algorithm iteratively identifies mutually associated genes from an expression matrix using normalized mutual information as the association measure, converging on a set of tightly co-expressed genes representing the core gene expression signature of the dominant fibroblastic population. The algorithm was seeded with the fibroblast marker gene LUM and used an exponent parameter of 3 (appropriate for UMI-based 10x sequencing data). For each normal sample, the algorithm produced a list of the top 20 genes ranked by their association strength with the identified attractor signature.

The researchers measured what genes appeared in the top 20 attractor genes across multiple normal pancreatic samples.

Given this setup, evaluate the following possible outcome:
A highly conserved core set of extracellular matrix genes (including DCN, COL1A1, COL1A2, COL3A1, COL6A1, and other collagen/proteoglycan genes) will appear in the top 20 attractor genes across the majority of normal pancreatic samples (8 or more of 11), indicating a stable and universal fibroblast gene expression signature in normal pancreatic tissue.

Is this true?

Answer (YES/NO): NO